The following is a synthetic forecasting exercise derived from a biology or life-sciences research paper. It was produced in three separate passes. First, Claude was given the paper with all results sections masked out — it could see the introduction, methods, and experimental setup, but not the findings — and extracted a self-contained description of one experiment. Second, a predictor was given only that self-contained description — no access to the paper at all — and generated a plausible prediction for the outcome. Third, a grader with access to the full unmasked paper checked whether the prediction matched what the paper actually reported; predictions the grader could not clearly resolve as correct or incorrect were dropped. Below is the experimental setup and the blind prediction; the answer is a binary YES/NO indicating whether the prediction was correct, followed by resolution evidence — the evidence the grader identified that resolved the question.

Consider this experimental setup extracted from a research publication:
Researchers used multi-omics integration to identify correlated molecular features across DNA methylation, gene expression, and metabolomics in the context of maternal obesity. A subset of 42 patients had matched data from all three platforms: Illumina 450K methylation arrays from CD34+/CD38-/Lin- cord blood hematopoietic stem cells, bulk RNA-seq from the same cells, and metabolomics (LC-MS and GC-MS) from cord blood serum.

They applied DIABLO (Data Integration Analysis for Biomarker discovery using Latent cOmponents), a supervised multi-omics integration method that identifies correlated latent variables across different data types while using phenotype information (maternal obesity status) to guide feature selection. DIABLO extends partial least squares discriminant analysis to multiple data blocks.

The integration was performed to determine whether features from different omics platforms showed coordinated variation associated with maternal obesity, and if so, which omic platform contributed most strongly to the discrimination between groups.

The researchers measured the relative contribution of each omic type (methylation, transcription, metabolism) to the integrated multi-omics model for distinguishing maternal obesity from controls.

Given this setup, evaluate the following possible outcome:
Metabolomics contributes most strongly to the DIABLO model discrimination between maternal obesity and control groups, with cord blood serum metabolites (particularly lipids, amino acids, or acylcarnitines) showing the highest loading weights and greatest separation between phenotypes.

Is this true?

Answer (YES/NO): NO